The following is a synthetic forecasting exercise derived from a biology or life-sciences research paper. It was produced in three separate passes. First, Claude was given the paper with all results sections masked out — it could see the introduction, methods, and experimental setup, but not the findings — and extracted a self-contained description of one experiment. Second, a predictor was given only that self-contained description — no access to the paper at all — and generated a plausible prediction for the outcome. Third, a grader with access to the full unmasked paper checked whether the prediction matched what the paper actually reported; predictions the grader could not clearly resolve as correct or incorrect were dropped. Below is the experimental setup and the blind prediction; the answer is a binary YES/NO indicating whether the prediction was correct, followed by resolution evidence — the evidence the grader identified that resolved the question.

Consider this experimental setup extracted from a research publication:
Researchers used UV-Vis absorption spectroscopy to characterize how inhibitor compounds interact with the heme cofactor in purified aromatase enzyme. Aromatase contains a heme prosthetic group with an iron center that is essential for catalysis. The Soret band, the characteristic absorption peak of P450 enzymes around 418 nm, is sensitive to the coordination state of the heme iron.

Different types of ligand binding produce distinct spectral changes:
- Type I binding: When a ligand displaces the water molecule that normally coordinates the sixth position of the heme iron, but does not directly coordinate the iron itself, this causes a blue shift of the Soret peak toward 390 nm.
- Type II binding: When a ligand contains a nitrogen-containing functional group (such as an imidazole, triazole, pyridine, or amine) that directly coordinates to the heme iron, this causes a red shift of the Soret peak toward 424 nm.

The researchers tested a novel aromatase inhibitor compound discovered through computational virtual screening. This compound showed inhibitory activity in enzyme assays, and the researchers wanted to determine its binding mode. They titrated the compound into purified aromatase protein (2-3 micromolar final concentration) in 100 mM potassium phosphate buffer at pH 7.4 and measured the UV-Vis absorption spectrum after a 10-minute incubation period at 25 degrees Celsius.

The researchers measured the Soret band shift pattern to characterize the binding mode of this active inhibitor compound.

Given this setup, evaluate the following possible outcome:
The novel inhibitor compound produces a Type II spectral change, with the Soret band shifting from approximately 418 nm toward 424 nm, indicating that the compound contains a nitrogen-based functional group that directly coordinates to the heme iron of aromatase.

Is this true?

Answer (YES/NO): YES